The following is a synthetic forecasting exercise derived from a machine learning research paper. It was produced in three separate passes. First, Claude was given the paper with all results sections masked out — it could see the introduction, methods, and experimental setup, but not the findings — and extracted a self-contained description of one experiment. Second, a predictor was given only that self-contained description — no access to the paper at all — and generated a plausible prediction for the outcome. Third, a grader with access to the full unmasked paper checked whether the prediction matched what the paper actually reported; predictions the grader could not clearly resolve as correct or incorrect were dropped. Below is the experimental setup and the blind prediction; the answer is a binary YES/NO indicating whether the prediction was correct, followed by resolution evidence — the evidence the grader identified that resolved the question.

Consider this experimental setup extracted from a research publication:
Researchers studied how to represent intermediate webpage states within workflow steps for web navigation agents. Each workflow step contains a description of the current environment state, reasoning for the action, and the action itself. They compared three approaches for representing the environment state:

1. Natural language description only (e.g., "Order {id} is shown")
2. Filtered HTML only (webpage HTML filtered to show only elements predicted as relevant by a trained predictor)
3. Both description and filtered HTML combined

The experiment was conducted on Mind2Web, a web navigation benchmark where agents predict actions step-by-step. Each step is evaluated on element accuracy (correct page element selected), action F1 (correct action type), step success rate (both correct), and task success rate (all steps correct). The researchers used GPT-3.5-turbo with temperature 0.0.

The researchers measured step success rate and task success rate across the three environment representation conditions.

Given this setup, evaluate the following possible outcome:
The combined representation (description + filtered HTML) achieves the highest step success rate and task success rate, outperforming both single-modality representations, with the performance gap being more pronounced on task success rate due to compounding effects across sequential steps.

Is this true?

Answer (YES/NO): NO